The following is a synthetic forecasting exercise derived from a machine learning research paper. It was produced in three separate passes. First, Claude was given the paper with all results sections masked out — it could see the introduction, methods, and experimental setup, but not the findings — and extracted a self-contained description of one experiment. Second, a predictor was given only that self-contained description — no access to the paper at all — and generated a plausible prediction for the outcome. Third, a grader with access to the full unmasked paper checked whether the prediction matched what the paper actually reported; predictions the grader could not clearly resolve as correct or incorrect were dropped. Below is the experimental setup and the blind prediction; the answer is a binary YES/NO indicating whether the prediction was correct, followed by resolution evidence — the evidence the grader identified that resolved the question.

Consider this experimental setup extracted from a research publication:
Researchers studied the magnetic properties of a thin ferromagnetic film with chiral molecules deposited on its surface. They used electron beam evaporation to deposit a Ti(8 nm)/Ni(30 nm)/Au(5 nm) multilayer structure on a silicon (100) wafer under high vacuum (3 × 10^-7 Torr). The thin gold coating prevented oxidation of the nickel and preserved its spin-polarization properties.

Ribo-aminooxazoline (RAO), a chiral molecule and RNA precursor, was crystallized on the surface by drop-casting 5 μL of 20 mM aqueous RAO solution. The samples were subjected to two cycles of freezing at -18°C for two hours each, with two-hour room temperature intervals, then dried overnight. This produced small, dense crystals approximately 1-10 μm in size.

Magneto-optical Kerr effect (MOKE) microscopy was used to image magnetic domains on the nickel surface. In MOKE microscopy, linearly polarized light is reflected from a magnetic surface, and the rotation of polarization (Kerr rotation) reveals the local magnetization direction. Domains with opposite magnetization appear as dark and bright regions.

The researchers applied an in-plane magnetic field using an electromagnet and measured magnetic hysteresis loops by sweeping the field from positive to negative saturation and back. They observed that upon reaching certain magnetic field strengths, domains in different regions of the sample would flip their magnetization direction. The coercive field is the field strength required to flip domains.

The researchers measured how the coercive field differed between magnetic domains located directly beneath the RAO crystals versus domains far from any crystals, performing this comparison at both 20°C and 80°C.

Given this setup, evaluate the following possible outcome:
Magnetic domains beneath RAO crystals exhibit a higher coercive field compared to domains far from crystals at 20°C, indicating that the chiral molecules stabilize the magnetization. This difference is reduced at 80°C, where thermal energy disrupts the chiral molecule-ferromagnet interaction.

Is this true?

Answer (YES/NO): NO